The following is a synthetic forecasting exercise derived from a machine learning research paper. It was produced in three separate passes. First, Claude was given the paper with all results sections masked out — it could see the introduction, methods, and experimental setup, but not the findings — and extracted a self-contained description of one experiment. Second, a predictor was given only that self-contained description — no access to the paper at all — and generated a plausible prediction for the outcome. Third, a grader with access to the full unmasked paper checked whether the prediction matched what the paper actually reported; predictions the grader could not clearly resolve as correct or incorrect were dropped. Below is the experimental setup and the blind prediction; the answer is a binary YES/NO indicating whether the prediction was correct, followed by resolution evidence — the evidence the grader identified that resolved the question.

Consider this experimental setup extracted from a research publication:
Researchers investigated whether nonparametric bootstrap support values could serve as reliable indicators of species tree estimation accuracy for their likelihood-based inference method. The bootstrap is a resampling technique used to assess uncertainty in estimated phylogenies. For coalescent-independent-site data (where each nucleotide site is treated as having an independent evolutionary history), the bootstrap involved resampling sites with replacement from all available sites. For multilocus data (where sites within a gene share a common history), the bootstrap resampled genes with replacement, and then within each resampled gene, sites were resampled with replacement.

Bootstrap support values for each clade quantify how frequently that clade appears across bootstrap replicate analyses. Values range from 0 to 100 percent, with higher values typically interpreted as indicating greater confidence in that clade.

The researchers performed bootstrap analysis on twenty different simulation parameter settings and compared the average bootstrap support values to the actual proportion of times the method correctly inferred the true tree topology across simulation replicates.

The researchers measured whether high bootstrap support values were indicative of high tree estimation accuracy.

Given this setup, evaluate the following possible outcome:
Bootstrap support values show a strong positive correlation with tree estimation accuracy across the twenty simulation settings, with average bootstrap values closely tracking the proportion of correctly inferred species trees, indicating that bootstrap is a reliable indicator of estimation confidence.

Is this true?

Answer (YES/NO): NO